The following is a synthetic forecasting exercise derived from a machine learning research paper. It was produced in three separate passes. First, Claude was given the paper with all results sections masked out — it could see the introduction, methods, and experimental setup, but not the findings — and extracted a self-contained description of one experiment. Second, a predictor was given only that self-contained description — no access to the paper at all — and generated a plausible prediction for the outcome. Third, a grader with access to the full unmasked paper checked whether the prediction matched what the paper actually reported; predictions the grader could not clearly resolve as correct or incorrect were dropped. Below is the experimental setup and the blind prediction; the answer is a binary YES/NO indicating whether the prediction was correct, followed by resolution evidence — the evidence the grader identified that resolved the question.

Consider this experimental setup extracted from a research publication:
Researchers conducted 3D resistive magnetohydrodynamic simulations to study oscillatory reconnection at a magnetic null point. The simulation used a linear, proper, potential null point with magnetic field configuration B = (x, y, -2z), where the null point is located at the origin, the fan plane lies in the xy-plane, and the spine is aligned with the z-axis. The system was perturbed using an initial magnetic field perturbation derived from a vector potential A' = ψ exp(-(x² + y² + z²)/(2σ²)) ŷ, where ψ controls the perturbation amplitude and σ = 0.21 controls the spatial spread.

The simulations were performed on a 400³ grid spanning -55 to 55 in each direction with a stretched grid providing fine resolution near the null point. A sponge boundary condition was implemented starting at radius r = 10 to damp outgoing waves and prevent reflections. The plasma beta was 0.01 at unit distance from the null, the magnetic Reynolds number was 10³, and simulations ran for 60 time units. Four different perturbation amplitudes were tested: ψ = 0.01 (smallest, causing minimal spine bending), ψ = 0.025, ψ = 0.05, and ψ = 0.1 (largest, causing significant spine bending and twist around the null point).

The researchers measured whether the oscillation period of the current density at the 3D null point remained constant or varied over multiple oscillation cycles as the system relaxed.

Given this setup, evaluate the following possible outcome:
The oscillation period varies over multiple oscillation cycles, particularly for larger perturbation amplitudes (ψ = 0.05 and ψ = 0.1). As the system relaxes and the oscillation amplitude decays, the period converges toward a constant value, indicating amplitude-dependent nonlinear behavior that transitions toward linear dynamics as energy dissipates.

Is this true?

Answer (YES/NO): NO